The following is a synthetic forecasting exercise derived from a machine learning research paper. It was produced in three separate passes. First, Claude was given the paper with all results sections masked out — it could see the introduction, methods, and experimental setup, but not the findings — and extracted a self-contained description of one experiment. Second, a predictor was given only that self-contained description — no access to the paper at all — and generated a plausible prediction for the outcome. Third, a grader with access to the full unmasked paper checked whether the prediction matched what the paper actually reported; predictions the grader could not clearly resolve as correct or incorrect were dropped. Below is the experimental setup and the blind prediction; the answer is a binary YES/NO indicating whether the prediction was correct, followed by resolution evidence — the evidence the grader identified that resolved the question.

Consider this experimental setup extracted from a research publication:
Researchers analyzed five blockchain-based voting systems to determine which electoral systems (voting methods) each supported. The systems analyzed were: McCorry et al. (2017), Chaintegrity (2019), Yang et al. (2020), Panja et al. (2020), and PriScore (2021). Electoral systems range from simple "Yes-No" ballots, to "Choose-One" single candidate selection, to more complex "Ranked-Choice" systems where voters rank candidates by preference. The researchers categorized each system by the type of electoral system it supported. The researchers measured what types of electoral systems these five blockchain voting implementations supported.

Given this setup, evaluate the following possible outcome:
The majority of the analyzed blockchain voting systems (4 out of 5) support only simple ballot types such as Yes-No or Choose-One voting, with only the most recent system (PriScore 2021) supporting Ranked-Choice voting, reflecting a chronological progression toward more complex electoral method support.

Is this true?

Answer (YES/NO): NO